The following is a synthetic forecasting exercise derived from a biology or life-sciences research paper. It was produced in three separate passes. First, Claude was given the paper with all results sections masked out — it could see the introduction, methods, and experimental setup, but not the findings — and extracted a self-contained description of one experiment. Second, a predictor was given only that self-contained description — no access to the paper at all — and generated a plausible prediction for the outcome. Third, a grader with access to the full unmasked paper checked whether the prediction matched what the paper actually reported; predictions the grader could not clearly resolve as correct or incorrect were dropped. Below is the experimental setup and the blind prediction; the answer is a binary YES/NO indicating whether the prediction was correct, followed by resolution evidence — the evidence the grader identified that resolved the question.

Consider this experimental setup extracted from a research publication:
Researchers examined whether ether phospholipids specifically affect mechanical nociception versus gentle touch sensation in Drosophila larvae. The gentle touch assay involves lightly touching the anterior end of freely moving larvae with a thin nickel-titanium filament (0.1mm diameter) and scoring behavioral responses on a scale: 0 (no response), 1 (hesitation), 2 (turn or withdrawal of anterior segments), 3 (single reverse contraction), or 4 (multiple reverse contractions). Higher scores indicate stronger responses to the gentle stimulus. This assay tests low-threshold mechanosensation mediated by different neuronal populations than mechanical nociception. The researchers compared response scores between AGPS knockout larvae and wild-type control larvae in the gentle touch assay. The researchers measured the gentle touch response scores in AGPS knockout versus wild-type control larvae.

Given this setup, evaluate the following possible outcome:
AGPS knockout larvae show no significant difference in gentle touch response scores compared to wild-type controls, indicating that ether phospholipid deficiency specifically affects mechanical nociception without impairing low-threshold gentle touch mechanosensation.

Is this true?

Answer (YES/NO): YES